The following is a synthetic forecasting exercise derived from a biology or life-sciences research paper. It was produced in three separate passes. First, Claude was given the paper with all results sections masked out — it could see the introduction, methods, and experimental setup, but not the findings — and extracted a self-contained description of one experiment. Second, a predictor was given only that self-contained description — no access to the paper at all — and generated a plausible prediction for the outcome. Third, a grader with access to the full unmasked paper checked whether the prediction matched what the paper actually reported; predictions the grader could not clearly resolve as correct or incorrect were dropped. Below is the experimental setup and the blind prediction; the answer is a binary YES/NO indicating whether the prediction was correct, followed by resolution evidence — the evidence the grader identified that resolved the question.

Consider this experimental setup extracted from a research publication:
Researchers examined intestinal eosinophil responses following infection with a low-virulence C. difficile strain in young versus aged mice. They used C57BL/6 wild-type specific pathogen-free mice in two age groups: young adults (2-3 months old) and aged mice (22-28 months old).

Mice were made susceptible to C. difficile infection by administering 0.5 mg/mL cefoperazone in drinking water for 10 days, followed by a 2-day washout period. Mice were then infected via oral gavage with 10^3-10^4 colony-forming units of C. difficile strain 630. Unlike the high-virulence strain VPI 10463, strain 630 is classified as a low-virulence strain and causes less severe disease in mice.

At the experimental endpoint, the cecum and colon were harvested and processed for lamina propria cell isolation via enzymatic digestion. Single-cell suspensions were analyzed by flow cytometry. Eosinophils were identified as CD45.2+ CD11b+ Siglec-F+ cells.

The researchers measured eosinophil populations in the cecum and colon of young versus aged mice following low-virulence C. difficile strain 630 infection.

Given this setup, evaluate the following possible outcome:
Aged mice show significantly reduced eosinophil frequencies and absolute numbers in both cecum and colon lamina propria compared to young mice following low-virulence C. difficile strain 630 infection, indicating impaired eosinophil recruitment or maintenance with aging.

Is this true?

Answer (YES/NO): NO